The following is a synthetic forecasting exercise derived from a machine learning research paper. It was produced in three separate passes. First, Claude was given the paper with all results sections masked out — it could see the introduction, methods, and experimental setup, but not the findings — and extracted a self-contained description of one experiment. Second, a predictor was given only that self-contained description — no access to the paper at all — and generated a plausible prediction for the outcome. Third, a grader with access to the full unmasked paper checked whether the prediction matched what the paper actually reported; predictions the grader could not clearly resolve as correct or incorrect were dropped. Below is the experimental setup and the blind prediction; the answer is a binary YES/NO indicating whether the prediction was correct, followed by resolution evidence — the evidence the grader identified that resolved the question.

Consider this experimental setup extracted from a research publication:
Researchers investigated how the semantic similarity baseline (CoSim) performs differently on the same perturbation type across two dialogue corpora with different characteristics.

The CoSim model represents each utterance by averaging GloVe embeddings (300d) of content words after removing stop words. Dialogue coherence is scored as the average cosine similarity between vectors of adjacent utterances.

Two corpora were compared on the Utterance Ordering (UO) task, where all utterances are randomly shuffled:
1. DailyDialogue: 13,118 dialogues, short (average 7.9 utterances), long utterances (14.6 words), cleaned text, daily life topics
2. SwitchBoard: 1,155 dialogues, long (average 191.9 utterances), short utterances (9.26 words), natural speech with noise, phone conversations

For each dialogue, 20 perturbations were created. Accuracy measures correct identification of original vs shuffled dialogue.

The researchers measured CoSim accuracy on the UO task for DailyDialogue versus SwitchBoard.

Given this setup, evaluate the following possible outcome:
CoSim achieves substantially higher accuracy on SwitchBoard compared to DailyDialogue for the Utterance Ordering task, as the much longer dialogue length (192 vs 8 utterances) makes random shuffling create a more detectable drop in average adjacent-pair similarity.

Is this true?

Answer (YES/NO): YES